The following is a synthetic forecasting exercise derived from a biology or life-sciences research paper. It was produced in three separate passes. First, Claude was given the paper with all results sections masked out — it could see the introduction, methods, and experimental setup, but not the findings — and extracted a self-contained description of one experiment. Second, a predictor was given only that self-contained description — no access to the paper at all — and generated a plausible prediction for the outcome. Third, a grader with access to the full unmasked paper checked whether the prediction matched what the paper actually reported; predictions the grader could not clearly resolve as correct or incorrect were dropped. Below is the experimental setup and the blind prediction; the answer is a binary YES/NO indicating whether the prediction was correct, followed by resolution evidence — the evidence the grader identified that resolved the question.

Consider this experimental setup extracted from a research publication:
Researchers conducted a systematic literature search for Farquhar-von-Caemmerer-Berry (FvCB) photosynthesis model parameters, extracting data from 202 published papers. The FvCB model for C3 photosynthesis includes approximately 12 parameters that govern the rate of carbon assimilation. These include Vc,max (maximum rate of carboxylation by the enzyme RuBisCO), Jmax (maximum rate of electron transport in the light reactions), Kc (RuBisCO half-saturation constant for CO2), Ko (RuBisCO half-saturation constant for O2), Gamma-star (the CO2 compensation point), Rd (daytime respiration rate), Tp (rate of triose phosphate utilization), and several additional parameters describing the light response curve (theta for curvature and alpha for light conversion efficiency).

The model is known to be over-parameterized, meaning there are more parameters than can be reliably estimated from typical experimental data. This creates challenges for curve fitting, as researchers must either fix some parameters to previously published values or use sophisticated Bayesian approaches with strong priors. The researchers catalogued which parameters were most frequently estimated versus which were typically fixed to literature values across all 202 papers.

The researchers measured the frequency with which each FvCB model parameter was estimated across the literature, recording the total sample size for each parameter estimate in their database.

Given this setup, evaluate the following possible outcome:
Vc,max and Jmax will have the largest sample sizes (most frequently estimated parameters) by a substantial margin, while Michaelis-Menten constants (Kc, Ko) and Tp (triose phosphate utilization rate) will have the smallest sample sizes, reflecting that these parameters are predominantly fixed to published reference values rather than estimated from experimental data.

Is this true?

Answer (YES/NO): NO